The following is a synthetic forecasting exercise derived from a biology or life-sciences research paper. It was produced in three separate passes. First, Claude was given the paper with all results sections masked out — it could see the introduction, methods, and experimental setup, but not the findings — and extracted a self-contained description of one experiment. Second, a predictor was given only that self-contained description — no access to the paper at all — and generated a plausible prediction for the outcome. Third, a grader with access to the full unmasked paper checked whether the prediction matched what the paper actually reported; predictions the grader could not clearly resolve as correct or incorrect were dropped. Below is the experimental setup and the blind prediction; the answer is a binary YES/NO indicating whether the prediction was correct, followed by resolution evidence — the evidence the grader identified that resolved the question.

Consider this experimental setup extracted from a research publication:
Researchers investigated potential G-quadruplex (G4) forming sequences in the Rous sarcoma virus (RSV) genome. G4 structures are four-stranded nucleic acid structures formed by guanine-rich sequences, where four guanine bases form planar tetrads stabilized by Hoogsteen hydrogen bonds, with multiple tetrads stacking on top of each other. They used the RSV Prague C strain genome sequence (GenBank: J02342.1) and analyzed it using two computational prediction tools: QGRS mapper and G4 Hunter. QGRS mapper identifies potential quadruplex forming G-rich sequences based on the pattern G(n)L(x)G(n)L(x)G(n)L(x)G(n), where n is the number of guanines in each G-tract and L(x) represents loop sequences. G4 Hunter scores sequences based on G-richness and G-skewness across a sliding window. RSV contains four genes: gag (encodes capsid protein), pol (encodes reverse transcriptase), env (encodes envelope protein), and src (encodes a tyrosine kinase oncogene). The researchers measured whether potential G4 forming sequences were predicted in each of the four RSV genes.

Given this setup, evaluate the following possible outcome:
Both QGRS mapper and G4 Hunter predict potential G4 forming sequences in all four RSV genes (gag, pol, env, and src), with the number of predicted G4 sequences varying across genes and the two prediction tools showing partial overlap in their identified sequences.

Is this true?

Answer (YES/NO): NO